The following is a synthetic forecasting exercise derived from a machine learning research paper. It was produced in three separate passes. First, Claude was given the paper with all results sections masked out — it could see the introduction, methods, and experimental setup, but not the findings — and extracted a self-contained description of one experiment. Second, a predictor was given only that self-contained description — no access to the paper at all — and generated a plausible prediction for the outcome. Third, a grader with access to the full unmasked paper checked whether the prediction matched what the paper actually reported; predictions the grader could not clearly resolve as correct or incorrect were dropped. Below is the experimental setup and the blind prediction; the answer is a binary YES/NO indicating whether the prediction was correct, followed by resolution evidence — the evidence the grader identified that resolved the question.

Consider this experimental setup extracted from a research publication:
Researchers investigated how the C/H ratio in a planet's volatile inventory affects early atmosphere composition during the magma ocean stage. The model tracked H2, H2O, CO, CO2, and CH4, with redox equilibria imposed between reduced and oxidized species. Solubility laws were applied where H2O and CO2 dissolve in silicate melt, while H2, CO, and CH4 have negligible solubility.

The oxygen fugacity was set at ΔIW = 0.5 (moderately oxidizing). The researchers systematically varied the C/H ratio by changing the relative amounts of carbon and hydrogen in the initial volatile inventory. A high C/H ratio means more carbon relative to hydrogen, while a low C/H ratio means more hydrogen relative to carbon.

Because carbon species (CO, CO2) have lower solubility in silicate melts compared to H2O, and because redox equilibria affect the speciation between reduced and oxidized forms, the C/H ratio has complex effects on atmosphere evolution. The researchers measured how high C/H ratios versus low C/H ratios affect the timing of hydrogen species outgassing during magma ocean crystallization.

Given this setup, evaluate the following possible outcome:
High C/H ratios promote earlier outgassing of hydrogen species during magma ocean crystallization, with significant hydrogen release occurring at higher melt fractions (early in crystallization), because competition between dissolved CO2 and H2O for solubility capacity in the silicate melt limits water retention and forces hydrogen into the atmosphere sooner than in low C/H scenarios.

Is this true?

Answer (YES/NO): NO